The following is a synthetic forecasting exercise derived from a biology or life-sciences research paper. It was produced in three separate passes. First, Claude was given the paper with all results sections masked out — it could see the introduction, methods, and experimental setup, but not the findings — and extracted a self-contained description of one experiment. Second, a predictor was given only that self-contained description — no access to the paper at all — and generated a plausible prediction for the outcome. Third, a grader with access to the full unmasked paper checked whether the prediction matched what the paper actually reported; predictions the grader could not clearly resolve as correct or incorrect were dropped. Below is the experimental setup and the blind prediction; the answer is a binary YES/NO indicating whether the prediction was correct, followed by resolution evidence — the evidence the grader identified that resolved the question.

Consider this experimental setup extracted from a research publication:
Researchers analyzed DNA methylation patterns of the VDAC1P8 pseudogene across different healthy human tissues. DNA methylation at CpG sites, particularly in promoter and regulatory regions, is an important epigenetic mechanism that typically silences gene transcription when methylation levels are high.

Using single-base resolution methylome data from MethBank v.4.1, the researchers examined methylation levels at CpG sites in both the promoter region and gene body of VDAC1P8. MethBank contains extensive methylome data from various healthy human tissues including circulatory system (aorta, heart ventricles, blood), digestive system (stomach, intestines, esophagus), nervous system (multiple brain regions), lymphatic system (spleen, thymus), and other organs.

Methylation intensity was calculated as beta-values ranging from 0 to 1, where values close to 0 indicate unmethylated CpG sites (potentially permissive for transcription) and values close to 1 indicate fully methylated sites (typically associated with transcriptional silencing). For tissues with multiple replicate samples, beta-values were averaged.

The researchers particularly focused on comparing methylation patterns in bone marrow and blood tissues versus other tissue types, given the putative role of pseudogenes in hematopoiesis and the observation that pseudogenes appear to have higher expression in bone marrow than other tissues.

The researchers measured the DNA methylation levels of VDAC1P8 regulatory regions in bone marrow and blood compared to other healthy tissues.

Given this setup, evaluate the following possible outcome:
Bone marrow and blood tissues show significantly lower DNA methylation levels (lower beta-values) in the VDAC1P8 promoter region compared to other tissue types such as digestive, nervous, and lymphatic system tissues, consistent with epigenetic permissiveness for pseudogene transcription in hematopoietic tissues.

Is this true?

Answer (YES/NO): NO